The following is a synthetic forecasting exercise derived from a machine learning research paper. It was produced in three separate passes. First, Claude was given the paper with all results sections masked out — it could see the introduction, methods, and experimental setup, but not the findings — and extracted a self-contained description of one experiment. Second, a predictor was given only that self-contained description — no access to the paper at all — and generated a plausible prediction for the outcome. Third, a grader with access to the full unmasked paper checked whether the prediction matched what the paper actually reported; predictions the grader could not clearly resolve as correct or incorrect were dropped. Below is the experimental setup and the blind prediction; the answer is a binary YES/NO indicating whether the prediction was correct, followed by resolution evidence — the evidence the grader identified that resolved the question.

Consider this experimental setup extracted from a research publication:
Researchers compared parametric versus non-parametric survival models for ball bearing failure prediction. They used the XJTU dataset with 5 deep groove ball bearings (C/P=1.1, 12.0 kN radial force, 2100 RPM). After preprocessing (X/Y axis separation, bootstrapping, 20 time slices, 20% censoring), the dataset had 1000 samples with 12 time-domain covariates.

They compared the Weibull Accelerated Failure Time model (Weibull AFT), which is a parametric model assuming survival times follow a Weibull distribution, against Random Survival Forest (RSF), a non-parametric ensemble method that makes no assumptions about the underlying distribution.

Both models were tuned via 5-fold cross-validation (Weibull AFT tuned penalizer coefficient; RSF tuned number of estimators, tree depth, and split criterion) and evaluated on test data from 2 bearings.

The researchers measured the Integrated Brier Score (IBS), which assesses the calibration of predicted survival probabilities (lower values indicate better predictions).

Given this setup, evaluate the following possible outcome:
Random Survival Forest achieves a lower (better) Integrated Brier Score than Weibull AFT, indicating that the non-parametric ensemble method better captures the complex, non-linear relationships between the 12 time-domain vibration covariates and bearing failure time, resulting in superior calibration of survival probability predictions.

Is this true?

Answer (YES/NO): NO